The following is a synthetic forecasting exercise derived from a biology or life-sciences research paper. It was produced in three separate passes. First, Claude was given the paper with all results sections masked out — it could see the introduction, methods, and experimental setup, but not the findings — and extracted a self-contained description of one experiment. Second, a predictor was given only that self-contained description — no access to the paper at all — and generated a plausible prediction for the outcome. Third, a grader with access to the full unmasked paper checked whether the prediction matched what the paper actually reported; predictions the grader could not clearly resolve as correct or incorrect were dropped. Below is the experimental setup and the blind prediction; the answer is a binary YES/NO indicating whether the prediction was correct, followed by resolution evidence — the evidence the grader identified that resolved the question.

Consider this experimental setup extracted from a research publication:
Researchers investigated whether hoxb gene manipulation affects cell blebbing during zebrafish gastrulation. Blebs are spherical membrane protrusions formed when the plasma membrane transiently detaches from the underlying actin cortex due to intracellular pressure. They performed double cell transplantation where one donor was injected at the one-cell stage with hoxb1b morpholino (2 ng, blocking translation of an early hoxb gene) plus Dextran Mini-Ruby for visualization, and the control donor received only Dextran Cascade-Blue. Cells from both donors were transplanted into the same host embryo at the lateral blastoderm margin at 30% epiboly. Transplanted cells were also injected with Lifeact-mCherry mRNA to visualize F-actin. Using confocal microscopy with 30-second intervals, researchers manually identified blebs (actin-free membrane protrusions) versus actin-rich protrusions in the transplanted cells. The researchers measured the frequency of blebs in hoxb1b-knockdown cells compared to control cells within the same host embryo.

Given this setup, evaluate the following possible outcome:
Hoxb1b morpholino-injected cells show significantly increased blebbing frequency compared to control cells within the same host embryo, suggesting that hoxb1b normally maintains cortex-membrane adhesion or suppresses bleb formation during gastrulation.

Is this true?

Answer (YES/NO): NO